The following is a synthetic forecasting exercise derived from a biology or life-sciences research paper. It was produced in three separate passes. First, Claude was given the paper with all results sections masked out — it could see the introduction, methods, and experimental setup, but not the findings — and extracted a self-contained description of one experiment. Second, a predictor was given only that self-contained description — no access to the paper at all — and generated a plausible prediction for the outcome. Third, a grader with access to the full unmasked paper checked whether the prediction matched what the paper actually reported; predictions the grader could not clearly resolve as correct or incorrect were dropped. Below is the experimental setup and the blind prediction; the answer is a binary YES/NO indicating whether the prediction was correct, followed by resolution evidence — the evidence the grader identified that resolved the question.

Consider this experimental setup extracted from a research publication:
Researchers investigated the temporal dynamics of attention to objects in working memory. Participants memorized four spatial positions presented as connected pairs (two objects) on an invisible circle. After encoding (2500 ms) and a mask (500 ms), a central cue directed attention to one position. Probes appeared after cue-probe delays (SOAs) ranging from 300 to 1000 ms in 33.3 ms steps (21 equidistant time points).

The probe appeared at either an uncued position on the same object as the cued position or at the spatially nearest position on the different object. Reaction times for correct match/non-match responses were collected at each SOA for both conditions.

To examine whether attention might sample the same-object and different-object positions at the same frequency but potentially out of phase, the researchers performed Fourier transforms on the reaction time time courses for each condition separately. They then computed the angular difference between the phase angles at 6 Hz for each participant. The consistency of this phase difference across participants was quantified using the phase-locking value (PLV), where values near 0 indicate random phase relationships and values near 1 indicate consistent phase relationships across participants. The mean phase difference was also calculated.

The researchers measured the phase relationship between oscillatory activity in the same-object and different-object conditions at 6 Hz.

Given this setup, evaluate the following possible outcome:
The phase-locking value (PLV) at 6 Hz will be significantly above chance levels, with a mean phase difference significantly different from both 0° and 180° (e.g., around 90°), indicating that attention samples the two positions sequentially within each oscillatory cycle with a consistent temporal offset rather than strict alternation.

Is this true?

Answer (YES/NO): NO